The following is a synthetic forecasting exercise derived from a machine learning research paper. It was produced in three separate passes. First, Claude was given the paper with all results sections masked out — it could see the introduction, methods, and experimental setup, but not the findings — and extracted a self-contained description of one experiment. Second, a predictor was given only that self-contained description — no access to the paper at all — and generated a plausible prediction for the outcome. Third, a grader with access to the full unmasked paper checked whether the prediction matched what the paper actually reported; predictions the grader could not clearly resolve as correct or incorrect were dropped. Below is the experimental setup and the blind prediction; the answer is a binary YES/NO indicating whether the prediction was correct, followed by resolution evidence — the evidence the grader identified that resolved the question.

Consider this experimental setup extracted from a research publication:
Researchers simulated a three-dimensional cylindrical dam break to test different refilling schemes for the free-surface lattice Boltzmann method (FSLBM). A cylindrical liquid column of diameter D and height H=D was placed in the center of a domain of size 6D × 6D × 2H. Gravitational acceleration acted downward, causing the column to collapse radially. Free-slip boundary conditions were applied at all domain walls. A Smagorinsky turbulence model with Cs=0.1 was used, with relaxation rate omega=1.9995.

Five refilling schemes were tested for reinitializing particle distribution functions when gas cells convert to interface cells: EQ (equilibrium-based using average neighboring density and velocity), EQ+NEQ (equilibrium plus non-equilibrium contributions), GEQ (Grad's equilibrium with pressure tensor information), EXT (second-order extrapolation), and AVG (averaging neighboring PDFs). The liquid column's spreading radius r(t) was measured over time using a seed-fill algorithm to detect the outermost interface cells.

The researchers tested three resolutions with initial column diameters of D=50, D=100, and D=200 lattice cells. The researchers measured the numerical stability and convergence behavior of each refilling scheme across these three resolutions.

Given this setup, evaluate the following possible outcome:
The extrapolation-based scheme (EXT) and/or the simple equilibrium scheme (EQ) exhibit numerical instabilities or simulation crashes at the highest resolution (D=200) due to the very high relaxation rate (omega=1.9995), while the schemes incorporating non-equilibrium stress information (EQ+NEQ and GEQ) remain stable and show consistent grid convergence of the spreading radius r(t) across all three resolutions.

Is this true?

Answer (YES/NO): NO